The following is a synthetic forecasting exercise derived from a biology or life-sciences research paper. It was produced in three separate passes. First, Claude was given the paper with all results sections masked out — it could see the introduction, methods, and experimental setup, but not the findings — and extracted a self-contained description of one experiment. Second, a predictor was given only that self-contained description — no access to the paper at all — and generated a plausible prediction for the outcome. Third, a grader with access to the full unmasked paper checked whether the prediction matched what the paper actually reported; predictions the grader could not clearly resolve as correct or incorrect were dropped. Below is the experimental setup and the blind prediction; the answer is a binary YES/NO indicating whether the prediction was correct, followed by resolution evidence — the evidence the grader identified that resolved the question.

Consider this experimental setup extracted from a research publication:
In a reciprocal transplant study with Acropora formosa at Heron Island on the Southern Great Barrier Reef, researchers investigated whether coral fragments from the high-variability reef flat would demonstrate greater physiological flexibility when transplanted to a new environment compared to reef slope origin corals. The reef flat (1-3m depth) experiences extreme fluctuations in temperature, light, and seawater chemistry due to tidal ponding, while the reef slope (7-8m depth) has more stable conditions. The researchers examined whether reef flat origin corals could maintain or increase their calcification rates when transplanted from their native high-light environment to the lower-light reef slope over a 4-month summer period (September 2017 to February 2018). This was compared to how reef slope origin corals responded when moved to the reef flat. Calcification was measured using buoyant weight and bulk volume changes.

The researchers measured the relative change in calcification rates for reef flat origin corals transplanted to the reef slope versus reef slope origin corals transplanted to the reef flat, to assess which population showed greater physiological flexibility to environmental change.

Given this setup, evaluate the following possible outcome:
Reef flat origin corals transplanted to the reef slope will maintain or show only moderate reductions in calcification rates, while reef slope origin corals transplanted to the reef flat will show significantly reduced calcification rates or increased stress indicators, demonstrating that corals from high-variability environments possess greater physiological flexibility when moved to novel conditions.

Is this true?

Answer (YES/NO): NO